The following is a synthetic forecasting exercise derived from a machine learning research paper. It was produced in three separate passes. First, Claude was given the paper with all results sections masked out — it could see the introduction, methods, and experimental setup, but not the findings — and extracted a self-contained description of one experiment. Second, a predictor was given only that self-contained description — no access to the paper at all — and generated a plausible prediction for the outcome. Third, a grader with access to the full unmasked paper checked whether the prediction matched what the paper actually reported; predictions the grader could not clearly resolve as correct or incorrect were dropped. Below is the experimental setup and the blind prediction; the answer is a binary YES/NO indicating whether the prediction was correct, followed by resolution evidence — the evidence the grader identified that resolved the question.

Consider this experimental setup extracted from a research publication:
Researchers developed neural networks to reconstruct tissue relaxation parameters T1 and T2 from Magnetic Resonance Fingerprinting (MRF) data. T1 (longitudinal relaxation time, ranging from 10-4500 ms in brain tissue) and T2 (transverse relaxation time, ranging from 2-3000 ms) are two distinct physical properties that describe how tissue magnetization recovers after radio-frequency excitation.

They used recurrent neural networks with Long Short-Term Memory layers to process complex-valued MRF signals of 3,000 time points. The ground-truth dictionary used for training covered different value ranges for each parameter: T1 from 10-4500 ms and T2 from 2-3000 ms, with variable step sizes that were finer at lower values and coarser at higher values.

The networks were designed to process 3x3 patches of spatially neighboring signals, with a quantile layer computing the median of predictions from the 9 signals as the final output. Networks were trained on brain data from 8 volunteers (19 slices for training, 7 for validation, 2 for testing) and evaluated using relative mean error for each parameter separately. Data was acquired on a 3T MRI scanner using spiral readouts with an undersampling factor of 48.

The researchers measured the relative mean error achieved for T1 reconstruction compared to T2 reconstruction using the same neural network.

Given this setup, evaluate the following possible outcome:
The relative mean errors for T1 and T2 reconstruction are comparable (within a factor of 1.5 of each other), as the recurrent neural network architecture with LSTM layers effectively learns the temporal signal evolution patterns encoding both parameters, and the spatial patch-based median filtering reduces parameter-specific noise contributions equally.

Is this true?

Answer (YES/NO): NO